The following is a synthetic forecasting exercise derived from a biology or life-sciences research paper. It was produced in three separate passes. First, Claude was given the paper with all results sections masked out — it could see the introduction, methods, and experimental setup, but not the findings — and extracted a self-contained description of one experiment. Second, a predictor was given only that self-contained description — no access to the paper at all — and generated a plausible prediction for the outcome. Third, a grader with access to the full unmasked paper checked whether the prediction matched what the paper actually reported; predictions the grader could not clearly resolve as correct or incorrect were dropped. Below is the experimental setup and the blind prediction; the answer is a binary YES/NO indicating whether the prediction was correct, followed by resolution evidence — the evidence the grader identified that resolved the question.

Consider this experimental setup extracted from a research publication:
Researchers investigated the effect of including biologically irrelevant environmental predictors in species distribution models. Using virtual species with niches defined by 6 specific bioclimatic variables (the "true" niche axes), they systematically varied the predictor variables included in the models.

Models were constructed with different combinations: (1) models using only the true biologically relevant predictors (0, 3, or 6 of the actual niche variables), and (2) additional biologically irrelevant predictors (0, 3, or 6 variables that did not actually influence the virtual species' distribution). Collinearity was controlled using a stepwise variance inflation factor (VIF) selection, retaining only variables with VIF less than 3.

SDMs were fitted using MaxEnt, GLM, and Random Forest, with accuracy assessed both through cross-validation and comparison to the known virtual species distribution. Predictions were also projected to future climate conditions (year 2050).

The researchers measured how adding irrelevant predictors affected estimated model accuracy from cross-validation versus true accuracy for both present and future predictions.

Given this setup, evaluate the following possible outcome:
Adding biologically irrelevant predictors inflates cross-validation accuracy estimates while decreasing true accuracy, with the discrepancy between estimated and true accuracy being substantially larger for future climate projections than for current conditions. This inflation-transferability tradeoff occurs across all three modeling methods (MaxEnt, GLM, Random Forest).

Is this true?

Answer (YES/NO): YES